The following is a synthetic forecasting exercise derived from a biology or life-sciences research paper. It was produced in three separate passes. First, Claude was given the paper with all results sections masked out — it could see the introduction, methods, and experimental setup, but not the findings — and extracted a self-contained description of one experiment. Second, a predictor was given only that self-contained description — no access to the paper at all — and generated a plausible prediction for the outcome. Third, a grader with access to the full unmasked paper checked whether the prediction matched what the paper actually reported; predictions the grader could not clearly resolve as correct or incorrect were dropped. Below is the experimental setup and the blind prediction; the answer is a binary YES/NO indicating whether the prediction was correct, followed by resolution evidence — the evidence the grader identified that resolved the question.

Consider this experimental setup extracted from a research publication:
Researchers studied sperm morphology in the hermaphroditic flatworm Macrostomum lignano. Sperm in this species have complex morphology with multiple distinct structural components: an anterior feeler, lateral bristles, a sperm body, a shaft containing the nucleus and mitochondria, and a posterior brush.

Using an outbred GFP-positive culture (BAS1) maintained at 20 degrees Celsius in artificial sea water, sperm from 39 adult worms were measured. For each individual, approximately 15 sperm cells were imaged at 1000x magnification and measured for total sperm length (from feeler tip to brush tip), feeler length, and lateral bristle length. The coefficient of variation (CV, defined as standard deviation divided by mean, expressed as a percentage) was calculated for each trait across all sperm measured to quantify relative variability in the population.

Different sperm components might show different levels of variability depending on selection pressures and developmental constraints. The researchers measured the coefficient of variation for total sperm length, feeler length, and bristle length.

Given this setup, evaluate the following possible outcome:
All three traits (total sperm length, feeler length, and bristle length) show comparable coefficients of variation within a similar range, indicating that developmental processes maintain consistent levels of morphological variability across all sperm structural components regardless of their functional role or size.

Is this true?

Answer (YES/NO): YES